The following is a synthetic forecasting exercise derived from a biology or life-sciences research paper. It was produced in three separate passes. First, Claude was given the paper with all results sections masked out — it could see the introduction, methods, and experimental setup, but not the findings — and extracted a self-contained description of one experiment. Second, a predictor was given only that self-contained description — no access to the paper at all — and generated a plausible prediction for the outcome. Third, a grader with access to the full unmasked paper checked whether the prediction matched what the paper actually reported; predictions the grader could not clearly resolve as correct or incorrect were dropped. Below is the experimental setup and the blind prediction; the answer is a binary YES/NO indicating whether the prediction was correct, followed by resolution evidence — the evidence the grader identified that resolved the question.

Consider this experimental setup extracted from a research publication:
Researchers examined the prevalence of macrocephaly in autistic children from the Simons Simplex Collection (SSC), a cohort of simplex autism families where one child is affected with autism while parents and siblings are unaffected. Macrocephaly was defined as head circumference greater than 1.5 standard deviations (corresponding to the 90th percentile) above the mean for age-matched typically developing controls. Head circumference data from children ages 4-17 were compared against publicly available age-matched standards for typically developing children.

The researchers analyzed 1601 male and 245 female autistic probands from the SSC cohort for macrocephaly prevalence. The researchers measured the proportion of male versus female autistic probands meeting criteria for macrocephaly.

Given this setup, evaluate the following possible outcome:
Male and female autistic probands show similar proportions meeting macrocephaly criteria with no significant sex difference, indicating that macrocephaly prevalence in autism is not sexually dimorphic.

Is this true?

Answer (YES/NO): NO